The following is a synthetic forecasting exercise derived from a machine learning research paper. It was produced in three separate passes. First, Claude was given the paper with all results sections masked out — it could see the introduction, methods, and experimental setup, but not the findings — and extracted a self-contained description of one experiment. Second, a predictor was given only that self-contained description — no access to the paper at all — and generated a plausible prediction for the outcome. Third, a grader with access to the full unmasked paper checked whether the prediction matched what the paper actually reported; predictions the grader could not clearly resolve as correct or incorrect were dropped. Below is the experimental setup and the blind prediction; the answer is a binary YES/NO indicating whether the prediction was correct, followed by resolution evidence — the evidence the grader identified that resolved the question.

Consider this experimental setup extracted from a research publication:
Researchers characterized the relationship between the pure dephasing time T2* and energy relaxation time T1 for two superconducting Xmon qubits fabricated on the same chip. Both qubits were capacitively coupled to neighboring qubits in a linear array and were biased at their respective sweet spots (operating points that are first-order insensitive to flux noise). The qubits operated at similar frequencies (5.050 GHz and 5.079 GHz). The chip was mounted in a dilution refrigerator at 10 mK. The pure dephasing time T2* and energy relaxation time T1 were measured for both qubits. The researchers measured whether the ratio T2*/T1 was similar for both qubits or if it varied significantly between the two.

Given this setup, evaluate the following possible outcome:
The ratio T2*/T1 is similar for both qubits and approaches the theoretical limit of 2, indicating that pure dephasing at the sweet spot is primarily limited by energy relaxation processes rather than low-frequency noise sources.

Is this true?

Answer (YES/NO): NO